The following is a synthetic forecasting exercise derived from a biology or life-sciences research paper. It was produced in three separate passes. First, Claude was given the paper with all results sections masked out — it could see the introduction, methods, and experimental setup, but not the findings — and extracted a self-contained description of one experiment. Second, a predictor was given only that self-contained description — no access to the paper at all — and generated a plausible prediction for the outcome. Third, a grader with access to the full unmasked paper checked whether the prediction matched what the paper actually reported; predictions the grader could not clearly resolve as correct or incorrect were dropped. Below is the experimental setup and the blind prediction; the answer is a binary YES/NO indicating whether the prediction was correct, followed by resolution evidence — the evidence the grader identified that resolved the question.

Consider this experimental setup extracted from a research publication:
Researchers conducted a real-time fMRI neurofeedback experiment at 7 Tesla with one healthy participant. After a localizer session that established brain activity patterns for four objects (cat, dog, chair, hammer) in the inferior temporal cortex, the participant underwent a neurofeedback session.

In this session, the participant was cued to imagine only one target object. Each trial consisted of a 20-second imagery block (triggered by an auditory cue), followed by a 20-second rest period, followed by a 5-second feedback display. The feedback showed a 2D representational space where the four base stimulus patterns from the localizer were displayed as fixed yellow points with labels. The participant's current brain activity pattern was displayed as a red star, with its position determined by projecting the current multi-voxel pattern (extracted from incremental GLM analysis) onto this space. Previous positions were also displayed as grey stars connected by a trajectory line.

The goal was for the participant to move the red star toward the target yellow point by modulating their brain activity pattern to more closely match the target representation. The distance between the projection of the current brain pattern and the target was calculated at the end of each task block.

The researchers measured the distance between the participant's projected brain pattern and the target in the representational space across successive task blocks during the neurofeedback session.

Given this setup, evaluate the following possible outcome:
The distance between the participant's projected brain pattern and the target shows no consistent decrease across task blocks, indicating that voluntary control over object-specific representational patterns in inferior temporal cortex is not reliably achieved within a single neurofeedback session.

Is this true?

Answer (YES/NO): NO